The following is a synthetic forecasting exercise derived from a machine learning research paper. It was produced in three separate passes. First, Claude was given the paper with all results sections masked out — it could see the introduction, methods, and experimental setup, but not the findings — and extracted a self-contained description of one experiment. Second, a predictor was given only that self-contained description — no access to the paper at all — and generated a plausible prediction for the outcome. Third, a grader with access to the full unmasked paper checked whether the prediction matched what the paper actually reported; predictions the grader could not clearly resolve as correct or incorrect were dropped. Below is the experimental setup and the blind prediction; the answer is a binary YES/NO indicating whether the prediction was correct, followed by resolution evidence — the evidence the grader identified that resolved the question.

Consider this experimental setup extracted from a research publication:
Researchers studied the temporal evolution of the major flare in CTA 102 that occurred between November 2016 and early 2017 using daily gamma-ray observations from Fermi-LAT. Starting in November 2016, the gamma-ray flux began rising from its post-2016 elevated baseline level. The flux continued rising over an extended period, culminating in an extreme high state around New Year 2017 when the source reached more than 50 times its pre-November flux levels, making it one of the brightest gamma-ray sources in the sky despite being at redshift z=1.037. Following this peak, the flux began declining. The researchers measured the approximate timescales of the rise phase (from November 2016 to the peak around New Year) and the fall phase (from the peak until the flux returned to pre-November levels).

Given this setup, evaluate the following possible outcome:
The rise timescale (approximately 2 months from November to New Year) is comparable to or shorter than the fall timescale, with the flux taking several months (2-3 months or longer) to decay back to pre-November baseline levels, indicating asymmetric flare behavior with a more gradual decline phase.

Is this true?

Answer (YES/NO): NO